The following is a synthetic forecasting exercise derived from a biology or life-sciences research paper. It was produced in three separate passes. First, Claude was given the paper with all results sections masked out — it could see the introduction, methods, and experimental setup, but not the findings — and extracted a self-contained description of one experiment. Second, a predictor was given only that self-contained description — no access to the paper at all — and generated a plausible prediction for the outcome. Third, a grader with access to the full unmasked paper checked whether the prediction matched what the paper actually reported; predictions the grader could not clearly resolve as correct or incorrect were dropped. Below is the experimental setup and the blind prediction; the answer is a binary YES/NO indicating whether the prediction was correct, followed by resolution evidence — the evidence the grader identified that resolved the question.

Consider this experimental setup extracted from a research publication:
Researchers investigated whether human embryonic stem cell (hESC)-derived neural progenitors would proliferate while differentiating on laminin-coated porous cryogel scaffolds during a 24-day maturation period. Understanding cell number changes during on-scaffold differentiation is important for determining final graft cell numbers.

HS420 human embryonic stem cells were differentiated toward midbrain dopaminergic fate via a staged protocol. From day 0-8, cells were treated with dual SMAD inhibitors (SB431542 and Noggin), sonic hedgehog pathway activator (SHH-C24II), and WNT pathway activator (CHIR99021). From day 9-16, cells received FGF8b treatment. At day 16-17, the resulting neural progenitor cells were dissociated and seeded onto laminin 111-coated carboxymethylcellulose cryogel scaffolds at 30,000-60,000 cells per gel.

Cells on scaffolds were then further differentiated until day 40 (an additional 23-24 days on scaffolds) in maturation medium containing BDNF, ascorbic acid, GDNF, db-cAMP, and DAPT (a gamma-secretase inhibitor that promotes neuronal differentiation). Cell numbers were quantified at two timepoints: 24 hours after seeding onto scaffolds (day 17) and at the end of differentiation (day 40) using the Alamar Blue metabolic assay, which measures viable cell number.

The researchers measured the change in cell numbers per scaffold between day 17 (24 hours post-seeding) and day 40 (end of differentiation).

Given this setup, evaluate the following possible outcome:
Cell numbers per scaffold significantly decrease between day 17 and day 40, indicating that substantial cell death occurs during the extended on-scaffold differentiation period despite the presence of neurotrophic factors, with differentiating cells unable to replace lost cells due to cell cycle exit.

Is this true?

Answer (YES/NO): NO